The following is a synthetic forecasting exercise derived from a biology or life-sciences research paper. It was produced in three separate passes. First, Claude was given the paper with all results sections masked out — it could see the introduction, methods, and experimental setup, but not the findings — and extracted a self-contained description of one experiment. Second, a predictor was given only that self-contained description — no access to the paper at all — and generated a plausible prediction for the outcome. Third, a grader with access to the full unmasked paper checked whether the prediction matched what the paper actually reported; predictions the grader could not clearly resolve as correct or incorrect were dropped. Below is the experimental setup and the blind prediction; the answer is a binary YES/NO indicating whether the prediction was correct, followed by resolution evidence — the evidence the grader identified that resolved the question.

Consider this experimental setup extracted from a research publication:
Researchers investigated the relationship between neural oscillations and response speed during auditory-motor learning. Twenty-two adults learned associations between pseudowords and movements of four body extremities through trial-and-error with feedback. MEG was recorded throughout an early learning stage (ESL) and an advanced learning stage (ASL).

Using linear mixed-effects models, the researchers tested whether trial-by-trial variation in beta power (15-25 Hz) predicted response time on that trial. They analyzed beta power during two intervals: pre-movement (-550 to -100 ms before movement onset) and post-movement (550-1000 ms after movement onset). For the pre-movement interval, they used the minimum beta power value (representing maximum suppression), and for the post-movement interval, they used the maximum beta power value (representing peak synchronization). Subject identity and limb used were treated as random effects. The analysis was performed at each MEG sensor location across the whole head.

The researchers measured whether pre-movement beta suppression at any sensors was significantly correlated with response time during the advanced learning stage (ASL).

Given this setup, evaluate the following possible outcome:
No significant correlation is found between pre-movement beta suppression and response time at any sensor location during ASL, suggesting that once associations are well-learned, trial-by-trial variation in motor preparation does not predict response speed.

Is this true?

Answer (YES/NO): YES